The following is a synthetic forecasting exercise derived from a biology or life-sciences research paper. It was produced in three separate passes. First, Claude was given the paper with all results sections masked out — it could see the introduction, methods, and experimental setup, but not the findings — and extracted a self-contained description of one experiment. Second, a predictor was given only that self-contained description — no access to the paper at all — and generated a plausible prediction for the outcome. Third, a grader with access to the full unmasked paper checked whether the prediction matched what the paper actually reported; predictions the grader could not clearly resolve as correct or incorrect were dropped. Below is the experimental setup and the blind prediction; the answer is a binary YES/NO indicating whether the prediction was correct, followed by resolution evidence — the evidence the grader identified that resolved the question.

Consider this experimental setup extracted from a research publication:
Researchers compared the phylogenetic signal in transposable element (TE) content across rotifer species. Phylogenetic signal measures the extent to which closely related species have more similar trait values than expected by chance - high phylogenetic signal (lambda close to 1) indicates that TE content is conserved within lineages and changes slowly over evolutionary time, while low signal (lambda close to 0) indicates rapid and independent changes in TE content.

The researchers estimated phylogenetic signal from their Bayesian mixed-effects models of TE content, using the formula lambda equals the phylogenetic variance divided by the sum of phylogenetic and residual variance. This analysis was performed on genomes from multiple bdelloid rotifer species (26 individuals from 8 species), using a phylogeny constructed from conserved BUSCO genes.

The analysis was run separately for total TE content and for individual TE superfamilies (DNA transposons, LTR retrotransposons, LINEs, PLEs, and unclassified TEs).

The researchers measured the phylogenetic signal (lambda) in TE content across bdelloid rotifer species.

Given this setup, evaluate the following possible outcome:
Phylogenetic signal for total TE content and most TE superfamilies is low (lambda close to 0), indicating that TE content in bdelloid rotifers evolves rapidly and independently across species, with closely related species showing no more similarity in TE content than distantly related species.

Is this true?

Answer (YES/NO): NO